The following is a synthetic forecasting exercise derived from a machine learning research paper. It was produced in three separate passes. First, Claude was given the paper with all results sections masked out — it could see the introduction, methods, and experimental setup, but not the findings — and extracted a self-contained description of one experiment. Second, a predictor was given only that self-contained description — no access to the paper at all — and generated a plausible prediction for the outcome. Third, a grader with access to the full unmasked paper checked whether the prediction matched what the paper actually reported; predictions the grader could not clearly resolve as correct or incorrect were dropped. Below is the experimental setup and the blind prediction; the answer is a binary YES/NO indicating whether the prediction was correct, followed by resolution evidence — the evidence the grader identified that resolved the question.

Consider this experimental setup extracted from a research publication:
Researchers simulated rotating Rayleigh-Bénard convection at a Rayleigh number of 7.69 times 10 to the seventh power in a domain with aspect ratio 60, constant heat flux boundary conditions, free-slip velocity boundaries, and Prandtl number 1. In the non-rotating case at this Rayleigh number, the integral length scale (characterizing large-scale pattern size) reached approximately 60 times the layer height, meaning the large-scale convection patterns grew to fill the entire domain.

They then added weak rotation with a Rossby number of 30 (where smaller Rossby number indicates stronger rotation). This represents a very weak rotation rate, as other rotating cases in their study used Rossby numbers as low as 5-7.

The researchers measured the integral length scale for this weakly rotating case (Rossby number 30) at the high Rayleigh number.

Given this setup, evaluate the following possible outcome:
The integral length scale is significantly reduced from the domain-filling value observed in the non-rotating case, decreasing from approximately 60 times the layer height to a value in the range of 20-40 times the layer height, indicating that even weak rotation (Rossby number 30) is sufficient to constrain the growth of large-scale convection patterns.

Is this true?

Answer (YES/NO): YES